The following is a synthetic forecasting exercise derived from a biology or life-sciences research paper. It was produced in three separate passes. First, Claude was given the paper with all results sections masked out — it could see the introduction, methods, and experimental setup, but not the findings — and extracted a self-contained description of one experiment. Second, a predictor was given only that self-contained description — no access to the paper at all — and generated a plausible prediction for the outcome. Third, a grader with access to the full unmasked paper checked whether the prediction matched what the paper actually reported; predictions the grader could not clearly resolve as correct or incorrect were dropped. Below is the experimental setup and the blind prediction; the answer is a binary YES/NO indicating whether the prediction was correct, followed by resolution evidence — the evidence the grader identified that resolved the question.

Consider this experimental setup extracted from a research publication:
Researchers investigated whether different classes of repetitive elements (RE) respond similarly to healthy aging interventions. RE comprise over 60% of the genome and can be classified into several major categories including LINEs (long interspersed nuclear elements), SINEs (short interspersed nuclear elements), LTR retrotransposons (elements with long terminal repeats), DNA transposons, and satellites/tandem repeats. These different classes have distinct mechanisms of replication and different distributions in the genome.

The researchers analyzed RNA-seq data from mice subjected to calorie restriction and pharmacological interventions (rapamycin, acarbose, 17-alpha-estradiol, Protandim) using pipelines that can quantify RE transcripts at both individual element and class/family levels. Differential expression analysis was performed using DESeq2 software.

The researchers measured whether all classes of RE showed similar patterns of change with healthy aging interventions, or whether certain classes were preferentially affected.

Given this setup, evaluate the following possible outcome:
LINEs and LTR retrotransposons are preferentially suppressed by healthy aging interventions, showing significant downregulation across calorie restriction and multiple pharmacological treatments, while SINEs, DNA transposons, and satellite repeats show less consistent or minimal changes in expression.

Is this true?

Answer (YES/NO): NO